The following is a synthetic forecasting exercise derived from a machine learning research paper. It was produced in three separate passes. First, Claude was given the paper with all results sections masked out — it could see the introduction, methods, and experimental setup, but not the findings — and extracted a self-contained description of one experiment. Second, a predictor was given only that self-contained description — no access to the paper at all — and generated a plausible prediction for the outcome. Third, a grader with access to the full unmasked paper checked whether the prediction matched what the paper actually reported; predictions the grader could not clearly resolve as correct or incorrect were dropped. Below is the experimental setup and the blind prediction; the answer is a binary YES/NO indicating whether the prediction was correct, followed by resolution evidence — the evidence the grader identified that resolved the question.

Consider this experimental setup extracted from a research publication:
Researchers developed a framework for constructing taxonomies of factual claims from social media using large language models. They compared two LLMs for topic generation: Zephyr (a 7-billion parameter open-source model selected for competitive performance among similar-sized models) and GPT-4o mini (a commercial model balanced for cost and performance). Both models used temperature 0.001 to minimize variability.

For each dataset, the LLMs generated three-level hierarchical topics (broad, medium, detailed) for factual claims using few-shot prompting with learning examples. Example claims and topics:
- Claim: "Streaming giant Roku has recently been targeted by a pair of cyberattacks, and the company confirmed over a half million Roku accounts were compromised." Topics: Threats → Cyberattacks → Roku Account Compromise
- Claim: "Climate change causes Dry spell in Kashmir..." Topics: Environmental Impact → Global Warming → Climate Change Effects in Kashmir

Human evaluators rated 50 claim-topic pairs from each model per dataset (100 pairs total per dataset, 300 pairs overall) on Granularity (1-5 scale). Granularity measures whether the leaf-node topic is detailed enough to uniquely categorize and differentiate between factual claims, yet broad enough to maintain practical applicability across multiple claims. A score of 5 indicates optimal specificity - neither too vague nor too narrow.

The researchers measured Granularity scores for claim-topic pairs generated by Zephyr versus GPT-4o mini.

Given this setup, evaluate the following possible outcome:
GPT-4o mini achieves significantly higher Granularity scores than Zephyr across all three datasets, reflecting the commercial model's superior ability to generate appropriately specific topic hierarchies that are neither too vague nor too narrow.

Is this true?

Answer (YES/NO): NO